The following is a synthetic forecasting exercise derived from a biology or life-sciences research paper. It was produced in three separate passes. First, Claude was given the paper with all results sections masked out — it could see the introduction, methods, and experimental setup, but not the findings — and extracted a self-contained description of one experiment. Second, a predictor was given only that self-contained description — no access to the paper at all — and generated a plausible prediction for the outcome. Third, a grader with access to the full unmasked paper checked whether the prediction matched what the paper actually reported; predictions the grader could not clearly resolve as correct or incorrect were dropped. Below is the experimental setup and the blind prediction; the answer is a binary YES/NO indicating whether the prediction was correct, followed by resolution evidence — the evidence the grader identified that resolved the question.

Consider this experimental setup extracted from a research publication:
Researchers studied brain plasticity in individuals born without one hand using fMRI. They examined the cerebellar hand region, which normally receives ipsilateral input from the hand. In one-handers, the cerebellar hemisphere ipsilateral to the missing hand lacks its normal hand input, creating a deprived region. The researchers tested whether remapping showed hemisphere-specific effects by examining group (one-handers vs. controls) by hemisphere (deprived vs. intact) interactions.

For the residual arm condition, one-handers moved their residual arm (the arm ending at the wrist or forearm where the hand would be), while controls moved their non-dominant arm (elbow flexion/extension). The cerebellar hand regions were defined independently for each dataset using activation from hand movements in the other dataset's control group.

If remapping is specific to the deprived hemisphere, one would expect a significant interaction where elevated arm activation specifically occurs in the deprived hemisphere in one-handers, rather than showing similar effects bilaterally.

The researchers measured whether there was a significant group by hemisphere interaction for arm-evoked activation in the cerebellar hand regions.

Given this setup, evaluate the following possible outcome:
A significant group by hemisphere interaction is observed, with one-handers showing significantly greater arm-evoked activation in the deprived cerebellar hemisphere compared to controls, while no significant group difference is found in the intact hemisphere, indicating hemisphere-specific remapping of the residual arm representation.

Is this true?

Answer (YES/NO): YES